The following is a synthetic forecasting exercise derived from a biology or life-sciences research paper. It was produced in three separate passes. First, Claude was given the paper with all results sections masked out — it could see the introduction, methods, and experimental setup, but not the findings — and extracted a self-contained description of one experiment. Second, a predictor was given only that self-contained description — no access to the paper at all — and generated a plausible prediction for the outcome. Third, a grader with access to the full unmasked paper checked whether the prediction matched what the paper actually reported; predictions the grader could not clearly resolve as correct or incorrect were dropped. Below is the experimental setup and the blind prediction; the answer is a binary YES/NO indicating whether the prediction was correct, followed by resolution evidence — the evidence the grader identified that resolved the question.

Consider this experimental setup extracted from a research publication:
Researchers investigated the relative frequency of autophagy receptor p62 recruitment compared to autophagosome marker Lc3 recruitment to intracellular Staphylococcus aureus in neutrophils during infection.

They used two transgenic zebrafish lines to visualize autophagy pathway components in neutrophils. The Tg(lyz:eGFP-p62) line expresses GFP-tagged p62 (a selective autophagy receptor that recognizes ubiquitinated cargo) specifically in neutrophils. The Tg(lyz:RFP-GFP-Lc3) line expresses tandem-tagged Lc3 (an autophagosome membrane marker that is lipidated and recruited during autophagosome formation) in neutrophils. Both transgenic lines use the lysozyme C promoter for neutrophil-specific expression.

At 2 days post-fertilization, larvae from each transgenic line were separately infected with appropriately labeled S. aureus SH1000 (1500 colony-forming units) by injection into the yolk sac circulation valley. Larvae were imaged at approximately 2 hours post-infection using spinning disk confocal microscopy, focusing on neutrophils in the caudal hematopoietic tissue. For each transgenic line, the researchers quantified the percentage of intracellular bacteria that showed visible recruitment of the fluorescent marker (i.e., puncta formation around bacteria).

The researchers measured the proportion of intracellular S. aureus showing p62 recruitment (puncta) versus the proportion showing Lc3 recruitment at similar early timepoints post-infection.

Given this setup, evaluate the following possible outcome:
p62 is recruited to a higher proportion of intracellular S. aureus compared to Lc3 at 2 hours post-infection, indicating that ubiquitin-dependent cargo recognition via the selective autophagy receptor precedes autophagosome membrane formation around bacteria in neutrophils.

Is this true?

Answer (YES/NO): NO